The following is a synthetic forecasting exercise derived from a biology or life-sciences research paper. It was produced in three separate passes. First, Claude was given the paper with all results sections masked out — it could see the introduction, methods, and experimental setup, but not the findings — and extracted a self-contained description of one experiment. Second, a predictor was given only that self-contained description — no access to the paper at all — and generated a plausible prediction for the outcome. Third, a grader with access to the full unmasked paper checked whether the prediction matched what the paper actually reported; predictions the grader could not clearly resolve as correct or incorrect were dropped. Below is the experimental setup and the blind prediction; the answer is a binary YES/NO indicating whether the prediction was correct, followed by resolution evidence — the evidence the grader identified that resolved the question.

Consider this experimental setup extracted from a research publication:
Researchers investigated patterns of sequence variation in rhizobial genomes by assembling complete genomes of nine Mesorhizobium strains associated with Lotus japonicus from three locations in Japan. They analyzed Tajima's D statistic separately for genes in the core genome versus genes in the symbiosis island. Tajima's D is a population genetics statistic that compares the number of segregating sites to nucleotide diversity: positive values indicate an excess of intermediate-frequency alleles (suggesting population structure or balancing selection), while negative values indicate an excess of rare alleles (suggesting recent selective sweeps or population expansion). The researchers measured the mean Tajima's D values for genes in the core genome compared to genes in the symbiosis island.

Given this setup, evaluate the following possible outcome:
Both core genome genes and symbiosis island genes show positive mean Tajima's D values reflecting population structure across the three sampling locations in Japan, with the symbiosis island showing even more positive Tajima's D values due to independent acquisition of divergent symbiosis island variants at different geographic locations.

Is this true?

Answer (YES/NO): NO